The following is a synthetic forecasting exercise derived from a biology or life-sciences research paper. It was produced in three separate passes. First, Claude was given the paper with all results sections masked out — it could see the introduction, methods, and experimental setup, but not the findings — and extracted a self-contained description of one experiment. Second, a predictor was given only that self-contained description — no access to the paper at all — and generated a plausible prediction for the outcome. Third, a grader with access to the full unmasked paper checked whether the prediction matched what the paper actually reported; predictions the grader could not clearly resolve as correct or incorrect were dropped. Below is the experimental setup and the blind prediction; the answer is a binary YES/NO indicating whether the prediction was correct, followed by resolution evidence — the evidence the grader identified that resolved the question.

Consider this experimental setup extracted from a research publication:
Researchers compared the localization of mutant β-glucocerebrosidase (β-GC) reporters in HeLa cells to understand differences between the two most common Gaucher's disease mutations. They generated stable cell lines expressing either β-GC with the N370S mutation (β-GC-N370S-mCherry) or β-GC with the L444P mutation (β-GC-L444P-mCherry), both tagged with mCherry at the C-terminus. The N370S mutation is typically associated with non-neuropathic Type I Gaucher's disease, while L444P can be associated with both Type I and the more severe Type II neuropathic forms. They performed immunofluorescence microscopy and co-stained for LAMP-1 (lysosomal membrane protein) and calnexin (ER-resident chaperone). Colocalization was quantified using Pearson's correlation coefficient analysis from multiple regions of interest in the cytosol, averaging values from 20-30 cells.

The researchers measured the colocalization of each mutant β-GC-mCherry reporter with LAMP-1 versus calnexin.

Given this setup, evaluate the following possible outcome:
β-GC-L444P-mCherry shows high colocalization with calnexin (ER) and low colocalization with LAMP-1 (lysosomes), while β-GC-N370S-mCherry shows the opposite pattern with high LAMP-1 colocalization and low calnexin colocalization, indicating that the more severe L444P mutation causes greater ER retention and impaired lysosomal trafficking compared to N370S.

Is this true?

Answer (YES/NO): NO